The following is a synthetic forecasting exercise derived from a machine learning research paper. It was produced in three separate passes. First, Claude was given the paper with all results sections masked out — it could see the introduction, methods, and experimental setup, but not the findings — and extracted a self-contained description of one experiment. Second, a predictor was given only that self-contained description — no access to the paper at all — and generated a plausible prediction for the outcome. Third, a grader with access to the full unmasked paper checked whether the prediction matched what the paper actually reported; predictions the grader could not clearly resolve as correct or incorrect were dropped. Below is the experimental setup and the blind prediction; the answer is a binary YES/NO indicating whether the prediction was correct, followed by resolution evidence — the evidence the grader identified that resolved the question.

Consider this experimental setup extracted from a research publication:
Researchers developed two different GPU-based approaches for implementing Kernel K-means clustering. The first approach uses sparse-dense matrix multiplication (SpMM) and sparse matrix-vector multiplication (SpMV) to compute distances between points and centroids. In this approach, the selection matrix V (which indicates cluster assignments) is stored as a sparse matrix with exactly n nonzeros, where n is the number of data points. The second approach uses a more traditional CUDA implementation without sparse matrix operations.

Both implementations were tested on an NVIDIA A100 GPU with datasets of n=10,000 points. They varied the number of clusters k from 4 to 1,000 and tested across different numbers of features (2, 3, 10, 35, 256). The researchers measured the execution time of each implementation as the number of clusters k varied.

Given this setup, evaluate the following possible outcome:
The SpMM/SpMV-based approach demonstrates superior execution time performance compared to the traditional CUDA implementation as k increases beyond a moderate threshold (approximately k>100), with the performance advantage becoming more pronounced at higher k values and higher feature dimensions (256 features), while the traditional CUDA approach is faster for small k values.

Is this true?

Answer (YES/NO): NO